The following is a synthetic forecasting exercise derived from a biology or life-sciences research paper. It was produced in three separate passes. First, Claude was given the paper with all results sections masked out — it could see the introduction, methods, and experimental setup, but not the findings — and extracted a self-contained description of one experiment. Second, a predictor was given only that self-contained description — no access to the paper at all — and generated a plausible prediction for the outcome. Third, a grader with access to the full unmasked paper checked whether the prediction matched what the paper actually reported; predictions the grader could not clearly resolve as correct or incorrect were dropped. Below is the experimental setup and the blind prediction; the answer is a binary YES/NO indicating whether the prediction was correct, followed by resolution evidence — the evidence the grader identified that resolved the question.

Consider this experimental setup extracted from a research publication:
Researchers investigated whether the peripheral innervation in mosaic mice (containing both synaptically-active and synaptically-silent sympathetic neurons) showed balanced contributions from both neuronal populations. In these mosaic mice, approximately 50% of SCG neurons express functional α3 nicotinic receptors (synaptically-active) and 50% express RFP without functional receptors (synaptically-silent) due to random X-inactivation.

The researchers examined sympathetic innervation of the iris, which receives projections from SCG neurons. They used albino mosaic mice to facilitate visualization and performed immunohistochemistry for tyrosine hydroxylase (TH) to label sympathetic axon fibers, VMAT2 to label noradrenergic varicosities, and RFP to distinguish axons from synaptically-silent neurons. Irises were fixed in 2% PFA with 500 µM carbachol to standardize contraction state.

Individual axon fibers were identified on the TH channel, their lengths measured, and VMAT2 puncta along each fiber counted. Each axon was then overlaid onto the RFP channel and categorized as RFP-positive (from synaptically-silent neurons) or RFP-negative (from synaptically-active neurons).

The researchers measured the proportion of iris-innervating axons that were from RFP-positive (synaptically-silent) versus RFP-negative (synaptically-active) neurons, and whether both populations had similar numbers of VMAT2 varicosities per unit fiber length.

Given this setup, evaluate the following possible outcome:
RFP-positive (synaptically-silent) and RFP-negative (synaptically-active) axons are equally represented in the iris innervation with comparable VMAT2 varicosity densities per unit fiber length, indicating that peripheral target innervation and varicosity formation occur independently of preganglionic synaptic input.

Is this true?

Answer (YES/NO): YES